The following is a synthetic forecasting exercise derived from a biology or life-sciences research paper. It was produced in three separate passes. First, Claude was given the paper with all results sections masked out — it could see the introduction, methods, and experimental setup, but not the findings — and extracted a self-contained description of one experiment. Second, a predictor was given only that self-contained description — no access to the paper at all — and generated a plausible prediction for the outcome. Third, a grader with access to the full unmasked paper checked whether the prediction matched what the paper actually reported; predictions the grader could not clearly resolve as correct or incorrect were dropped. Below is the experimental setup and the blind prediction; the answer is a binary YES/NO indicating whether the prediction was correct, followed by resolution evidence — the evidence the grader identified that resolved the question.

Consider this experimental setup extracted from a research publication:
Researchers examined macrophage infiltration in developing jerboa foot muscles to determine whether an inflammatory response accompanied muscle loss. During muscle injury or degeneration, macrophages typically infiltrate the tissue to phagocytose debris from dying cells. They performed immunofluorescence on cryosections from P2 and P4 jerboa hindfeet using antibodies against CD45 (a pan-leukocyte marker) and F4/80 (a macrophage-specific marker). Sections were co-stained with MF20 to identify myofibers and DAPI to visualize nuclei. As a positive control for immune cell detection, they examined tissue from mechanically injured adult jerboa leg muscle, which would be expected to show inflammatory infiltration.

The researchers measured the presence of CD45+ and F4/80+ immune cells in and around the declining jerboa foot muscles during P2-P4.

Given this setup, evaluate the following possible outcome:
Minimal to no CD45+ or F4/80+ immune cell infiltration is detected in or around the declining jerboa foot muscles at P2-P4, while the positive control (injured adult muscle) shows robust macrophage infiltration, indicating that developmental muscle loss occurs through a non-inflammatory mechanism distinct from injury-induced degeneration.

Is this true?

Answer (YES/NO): YES